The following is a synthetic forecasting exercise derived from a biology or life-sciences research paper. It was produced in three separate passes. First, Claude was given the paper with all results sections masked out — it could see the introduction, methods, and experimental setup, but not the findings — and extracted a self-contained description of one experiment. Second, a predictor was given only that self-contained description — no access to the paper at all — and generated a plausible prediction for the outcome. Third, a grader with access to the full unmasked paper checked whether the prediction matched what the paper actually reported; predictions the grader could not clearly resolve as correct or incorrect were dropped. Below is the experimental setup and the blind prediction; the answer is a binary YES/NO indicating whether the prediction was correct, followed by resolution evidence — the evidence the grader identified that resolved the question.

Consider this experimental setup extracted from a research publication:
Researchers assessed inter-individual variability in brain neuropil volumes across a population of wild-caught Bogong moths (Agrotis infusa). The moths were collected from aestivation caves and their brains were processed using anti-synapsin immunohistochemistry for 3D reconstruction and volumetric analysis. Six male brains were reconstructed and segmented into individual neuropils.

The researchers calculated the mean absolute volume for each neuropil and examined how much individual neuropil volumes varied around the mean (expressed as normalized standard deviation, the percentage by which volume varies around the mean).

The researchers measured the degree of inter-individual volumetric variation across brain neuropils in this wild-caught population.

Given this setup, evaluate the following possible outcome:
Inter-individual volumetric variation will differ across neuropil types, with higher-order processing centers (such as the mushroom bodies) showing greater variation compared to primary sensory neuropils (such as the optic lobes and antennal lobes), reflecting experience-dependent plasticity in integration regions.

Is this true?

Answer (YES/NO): NO